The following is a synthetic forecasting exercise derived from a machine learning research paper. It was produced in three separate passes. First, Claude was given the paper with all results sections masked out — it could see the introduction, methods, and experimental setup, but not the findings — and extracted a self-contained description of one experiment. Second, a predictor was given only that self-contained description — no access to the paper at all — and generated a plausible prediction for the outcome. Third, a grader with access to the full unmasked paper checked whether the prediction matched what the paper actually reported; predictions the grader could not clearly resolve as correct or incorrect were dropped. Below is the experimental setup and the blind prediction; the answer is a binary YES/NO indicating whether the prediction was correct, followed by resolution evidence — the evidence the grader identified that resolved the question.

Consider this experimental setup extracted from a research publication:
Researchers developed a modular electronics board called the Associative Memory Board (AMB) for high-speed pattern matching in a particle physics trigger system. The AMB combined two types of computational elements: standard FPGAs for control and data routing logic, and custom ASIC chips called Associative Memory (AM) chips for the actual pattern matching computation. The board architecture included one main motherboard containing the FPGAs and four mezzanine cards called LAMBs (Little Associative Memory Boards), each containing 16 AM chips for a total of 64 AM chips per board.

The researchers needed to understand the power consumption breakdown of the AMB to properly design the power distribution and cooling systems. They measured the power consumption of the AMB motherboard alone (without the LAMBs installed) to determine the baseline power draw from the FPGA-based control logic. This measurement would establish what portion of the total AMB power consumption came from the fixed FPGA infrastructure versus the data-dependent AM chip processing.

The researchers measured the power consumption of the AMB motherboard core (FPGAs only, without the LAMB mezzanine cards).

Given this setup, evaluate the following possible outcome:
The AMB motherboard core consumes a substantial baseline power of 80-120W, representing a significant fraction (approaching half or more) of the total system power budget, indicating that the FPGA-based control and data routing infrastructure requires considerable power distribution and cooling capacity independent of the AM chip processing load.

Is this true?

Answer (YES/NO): YES